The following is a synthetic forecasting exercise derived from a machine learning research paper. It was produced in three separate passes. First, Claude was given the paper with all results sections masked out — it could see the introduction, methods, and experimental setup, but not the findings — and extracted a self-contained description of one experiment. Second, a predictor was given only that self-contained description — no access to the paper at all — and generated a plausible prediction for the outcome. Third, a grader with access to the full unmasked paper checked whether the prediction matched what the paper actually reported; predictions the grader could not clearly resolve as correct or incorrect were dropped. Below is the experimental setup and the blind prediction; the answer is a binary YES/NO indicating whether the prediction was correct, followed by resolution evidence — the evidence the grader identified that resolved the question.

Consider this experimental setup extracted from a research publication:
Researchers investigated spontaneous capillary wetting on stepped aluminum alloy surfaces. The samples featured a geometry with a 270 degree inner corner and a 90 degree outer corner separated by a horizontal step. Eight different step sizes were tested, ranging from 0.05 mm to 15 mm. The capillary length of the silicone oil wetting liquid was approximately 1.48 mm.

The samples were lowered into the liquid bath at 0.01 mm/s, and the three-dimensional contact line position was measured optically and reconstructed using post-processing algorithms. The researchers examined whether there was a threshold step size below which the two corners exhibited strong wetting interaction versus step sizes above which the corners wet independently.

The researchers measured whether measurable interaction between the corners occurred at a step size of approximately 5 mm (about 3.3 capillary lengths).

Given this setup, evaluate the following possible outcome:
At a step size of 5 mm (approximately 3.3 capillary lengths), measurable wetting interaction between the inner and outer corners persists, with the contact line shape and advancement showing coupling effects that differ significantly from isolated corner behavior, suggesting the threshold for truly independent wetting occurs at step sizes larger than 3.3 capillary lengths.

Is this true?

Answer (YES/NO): YES